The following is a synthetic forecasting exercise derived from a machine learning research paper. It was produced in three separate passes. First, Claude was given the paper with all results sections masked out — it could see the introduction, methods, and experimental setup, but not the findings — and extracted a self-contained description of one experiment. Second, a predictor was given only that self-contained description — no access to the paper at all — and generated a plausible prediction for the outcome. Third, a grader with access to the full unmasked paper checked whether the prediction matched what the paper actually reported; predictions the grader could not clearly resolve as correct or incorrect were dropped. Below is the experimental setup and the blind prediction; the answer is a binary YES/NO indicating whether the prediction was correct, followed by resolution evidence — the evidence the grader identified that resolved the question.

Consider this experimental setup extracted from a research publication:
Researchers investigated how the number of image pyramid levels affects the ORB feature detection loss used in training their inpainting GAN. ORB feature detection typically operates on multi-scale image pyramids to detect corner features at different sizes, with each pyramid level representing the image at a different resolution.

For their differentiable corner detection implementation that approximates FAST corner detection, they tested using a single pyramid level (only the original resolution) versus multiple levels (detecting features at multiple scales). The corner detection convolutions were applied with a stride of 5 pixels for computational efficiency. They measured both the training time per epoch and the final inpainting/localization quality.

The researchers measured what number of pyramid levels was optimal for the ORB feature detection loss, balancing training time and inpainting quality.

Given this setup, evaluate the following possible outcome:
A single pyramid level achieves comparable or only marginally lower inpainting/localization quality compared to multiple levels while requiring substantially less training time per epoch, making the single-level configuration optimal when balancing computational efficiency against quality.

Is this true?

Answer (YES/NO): YES